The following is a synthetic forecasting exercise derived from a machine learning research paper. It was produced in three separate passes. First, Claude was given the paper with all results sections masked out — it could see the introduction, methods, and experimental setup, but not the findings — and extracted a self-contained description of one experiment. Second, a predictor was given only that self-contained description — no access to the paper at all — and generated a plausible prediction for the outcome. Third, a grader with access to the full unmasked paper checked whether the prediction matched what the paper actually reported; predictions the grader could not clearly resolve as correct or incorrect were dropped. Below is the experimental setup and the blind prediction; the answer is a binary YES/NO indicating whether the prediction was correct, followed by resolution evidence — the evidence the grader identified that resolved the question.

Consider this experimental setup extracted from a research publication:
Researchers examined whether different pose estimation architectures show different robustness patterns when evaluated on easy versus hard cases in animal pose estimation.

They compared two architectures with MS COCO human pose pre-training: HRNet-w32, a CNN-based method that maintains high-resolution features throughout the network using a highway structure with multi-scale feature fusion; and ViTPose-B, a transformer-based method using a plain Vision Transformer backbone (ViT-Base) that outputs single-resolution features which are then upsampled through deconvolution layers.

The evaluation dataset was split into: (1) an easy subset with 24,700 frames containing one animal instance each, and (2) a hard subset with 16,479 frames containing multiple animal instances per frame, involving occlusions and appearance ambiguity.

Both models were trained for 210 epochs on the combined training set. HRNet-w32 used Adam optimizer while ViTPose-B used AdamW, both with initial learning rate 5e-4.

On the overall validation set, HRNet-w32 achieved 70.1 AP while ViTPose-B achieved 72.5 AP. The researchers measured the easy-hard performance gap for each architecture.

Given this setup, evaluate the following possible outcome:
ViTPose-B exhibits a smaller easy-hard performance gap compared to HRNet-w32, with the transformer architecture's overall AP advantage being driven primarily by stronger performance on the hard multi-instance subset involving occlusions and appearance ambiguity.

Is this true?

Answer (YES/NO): YES